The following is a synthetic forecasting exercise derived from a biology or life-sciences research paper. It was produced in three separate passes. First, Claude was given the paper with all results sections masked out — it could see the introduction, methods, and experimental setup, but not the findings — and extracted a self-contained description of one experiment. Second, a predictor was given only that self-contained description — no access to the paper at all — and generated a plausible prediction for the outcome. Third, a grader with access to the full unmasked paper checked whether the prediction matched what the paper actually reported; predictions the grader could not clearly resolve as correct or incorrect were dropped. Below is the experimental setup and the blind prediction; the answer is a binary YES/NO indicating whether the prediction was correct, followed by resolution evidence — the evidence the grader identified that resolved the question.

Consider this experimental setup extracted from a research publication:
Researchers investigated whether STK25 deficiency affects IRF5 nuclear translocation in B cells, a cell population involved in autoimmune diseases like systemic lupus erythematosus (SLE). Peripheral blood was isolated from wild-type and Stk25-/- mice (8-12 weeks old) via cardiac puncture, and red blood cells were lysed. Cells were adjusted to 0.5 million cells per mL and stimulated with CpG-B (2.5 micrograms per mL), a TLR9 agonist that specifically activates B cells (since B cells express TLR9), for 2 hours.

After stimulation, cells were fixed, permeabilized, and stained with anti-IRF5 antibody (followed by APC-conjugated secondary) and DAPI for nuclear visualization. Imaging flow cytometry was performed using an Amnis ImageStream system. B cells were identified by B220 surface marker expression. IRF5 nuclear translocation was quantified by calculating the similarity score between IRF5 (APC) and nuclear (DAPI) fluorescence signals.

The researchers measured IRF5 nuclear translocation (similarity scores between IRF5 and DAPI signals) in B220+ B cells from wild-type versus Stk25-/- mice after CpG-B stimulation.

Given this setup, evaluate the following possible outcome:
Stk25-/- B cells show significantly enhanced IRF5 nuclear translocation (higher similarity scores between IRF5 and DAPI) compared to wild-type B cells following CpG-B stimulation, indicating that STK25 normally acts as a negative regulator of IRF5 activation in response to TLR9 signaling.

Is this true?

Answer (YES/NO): NO